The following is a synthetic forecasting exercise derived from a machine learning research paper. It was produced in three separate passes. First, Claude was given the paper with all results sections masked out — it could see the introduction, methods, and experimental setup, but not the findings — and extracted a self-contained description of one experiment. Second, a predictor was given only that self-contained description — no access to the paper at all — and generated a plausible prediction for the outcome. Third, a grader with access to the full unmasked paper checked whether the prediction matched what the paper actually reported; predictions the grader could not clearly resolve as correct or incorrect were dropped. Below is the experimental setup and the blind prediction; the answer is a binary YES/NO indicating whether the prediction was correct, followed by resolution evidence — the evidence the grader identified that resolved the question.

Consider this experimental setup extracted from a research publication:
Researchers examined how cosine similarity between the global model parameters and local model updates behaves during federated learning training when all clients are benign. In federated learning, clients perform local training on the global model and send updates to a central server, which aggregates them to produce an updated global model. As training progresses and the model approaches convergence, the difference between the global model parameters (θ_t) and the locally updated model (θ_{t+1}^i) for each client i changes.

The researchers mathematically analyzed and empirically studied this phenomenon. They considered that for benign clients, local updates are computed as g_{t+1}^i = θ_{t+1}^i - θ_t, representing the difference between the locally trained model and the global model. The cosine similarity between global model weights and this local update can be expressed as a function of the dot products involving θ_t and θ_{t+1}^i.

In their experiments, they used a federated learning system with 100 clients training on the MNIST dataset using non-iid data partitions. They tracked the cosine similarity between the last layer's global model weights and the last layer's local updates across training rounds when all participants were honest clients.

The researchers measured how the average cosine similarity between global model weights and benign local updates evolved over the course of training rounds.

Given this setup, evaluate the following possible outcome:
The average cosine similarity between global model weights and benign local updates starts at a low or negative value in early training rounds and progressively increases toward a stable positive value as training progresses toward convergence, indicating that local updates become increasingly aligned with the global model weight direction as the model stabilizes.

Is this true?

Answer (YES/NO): NO